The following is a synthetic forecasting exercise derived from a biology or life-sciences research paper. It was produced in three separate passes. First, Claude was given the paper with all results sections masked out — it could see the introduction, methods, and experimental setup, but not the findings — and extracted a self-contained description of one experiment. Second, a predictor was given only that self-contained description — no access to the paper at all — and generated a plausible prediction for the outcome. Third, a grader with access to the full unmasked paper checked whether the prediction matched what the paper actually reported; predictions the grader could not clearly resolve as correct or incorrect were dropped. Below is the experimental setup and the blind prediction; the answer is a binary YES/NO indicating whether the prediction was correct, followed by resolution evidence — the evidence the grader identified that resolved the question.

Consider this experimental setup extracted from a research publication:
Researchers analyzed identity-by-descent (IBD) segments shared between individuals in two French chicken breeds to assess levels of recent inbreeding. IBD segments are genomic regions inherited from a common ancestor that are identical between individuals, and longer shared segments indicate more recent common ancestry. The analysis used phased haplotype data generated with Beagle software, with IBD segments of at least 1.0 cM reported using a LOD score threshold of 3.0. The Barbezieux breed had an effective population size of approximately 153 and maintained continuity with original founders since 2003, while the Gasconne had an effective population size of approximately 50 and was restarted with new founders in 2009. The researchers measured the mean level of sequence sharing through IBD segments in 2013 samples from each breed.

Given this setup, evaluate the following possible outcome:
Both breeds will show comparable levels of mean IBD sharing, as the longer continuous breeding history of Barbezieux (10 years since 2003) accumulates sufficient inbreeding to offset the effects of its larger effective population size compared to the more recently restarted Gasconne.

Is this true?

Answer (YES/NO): NO